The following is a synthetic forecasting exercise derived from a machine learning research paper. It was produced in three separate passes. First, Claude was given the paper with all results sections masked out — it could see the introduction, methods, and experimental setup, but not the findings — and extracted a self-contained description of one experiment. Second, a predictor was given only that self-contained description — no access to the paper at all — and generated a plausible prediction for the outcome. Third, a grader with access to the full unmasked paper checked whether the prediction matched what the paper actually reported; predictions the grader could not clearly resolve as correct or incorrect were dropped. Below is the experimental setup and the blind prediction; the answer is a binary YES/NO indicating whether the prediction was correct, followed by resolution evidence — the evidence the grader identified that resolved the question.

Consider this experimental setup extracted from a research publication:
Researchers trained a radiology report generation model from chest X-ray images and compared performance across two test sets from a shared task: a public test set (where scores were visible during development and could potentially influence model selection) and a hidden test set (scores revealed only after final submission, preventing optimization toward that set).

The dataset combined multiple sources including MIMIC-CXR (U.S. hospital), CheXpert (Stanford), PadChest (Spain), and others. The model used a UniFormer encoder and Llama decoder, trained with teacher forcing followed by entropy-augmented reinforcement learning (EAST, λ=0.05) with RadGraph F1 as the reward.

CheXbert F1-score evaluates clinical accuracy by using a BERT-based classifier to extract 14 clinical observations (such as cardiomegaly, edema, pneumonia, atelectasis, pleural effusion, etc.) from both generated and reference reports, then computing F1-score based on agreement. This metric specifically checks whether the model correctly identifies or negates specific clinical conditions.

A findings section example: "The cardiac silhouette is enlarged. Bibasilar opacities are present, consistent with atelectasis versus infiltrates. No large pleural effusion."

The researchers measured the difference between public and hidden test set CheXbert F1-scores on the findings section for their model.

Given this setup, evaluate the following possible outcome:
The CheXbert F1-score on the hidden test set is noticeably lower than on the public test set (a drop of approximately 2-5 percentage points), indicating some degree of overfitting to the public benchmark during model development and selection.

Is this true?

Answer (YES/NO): NO